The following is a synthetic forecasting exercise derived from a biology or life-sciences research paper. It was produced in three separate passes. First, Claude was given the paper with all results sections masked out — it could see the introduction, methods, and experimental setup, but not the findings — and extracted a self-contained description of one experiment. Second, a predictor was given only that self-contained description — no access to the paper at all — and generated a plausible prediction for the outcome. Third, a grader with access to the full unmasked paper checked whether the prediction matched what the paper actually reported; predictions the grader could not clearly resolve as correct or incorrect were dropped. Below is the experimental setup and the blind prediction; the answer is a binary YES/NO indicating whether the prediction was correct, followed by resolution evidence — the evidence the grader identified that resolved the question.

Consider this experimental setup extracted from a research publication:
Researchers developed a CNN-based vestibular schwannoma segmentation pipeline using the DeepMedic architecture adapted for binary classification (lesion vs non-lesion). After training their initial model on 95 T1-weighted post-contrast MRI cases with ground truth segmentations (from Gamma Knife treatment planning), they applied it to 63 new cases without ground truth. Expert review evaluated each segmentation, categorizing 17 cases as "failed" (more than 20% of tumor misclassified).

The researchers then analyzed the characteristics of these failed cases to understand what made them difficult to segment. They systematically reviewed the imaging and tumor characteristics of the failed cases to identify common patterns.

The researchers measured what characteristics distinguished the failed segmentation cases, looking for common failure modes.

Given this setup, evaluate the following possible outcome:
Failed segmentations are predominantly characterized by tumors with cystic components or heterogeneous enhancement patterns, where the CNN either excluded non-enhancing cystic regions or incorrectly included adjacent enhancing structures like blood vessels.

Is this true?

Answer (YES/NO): NO